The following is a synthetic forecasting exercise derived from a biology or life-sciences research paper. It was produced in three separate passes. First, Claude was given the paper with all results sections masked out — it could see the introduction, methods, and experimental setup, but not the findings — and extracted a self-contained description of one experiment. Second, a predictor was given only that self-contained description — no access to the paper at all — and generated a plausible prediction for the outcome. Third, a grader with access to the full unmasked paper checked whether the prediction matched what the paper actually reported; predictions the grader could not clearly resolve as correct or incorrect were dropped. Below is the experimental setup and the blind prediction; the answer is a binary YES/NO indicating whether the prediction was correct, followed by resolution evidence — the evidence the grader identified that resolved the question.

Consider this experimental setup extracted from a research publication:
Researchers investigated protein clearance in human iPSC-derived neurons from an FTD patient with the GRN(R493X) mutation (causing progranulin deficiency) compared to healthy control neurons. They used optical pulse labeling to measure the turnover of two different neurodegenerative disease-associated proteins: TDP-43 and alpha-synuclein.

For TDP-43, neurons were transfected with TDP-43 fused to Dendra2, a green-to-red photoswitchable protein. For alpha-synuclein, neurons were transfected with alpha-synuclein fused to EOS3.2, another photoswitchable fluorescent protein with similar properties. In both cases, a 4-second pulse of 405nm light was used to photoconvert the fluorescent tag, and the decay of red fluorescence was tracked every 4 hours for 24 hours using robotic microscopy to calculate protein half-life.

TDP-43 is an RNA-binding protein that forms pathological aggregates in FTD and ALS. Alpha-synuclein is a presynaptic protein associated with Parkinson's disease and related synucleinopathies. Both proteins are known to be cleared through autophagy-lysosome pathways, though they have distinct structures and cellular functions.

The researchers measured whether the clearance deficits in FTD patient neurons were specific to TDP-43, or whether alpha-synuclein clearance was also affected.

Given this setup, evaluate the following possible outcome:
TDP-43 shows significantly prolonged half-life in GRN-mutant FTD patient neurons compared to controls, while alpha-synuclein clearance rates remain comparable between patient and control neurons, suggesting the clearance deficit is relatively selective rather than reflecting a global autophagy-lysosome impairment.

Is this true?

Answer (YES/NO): NO